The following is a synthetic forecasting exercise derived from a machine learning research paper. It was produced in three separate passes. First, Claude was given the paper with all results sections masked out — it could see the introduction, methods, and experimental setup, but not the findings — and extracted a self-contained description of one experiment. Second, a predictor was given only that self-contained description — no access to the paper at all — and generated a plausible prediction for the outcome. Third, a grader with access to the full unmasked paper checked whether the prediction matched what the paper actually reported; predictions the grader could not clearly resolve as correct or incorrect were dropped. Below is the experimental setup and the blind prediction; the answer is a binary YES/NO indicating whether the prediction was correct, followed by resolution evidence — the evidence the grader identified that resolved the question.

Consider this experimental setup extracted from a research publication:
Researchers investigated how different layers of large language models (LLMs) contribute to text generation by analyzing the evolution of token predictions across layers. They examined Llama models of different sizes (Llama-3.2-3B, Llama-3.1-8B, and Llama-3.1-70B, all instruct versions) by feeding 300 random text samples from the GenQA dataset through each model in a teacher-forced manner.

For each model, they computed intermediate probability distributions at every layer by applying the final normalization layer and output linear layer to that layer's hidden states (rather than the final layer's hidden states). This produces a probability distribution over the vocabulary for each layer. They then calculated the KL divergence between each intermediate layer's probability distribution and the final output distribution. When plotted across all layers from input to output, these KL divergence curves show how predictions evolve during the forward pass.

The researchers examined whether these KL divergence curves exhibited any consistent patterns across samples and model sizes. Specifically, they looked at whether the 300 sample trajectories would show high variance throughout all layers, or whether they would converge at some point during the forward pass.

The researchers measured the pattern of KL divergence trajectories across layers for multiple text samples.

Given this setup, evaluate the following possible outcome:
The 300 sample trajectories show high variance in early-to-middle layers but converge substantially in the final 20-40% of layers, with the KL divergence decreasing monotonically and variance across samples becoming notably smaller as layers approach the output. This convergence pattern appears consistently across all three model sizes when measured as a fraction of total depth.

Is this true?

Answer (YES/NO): NO